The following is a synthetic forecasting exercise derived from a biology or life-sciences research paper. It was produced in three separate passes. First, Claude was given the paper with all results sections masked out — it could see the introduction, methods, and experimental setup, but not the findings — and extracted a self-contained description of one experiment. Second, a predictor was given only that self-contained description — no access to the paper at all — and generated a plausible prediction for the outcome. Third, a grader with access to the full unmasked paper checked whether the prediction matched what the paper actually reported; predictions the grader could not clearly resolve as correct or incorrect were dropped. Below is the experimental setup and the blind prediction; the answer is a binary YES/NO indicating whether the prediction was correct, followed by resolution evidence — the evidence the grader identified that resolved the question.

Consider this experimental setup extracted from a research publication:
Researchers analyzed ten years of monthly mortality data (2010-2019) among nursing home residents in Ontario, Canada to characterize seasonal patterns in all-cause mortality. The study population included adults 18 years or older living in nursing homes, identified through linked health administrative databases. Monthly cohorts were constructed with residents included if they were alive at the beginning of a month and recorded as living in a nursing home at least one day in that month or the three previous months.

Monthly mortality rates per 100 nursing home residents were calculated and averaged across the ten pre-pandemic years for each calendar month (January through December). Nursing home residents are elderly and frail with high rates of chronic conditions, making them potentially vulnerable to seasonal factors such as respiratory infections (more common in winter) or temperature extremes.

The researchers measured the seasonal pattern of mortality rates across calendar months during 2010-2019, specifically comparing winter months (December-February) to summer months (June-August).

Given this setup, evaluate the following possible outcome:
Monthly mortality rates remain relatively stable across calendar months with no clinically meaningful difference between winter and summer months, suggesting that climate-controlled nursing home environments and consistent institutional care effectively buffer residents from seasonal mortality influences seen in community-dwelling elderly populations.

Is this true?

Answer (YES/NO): NO